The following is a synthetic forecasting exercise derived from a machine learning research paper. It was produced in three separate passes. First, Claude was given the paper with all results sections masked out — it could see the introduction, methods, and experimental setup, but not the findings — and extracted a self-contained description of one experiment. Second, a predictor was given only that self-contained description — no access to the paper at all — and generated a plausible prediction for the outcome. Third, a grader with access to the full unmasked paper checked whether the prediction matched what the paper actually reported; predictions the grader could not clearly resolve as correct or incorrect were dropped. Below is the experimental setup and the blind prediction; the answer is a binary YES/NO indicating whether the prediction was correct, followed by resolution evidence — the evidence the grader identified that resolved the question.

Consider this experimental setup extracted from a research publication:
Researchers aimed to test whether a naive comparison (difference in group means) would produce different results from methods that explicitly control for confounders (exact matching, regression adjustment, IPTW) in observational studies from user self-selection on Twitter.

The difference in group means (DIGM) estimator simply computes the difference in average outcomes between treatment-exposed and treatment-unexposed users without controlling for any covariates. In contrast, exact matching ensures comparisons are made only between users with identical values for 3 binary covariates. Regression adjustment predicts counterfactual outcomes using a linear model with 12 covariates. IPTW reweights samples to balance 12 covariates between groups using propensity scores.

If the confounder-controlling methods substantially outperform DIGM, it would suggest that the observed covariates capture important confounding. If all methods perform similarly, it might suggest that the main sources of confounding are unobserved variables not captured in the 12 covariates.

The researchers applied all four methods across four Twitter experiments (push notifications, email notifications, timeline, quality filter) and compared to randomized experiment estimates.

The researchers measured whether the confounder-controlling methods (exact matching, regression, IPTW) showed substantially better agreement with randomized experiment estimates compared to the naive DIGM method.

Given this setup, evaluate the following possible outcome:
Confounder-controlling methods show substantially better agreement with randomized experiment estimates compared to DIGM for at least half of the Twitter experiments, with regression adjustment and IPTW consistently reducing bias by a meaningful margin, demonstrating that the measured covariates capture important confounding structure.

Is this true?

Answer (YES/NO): NO